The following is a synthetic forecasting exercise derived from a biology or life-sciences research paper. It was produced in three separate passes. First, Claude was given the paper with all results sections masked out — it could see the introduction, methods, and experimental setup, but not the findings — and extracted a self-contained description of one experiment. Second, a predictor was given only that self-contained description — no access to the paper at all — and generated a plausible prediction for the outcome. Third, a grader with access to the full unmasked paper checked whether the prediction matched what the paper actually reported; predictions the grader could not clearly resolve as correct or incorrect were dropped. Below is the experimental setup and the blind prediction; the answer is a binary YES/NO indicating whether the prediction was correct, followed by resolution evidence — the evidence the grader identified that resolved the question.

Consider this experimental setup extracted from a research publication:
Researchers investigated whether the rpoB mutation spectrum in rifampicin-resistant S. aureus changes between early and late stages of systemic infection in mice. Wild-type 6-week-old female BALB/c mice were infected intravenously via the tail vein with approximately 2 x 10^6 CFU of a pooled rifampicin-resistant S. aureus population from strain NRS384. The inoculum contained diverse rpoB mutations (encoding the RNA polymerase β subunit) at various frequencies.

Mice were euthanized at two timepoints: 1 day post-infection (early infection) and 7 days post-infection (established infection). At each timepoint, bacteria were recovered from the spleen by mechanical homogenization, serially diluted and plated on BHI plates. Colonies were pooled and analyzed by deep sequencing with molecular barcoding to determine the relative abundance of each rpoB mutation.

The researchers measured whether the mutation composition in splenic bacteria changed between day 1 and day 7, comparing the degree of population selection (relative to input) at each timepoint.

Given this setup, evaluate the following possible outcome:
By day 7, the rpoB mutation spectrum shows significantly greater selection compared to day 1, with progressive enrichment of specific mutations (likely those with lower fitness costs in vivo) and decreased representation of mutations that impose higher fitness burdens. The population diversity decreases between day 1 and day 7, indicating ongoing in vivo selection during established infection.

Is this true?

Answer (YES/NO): YES